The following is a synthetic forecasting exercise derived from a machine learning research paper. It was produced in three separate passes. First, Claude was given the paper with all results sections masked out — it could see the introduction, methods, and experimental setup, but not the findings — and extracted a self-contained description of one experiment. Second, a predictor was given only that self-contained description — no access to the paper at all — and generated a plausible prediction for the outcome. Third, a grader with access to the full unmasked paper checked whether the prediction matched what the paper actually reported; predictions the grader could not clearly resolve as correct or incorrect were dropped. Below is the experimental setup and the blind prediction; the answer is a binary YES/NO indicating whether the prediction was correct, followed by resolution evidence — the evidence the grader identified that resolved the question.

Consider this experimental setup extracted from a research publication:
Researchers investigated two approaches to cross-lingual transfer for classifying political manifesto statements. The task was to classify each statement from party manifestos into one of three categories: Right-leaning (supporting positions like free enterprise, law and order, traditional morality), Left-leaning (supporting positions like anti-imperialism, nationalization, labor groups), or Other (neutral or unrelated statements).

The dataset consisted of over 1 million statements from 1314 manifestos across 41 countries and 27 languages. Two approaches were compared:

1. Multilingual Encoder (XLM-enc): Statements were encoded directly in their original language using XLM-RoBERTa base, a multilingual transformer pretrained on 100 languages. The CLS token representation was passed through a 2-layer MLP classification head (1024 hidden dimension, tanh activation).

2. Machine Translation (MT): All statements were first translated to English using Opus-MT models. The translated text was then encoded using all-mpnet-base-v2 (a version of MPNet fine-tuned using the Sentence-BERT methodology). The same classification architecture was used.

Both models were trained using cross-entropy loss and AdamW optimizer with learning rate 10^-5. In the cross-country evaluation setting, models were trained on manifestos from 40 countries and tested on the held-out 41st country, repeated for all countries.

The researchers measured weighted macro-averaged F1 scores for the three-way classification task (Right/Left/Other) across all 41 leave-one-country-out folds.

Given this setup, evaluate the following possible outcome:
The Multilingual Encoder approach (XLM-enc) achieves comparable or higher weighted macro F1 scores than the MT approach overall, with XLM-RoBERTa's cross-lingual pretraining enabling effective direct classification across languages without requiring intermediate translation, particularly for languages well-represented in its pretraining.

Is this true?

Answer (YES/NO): YES